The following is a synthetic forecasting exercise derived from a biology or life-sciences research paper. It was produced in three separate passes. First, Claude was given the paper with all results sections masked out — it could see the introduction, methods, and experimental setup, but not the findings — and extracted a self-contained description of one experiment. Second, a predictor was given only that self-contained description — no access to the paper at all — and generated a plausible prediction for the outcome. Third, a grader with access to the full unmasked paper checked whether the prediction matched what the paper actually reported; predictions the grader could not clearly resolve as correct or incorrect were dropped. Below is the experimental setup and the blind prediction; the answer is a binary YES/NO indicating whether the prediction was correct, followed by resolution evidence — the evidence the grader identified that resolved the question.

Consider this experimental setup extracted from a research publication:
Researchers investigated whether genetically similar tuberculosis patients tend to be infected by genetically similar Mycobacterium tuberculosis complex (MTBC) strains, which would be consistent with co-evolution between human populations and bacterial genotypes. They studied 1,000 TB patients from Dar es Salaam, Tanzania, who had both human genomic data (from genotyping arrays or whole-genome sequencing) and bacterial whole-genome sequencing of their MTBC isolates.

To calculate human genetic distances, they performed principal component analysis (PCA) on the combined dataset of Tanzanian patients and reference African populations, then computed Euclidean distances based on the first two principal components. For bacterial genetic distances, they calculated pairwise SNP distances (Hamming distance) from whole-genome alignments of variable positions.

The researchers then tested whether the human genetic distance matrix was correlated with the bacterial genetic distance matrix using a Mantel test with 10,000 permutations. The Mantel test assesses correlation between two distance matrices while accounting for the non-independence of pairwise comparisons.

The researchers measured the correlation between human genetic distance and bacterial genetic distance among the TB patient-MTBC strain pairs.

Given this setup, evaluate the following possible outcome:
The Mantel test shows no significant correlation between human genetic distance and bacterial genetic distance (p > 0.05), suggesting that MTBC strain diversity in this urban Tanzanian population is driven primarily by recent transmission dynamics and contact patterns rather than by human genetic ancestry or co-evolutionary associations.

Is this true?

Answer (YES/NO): YES